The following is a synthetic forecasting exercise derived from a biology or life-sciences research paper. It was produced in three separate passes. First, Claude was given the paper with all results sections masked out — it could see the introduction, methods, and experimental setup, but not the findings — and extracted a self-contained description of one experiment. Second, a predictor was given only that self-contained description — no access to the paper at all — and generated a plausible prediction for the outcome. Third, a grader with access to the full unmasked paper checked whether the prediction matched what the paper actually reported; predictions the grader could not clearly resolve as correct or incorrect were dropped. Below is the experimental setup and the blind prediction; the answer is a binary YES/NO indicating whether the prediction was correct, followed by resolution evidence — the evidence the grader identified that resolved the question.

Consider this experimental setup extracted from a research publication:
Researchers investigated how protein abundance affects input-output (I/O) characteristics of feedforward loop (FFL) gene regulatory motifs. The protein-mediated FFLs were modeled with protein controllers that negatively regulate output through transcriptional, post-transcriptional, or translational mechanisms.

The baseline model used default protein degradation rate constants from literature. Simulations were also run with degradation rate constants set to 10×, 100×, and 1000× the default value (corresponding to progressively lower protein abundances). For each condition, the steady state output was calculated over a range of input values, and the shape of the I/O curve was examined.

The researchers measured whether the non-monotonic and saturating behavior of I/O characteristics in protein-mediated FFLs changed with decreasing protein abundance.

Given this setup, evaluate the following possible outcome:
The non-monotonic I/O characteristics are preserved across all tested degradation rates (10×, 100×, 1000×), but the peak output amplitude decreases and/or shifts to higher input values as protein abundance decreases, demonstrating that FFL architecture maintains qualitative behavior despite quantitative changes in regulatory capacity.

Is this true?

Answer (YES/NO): NO